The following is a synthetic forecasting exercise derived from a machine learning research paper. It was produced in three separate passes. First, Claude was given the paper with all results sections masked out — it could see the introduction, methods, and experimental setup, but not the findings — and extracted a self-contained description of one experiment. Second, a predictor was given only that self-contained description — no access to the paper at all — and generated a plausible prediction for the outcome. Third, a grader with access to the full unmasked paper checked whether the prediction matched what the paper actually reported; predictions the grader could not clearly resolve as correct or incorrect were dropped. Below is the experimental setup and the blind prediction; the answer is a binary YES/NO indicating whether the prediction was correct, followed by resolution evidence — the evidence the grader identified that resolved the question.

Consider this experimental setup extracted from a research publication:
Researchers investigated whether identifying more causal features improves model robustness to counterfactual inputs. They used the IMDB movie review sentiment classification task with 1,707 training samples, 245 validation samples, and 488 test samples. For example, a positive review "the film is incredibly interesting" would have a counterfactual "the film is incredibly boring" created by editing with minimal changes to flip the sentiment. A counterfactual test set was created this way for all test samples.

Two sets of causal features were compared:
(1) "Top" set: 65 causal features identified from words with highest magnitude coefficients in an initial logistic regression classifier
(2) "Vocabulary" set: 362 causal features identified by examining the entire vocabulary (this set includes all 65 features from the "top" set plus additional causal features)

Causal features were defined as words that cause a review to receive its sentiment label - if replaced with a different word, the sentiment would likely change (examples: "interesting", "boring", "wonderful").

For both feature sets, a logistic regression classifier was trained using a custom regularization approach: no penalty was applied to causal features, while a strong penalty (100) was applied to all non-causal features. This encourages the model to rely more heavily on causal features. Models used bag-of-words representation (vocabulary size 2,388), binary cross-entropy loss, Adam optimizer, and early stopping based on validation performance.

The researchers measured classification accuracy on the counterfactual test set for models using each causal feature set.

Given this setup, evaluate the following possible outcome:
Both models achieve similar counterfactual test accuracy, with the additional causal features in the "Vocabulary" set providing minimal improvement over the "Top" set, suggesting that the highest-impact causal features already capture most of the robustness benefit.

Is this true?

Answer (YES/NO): NO